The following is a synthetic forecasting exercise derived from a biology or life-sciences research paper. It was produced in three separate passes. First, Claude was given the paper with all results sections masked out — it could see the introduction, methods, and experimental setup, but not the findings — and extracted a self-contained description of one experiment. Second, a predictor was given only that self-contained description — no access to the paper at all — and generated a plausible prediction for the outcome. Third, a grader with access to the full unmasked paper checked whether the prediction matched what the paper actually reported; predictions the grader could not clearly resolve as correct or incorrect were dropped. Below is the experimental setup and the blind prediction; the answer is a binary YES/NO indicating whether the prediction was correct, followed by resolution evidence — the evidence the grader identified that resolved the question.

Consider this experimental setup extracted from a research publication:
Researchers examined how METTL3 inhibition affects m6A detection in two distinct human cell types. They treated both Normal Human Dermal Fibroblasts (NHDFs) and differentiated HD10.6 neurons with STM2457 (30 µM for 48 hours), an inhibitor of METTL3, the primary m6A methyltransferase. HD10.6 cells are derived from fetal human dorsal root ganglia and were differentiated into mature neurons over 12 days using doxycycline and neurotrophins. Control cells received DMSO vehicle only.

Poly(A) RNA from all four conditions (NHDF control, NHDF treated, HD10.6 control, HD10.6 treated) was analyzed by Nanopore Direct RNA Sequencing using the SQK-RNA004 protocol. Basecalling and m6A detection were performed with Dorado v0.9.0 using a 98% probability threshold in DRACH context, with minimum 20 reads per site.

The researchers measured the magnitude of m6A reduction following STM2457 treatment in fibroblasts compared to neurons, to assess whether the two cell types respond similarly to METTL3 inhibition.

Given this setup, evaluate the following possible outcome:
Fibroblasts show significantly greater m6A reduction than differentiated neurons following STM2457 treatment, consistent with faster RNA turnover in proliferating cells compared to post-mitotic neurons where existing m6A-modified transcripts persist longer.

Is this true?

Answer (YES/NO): NO